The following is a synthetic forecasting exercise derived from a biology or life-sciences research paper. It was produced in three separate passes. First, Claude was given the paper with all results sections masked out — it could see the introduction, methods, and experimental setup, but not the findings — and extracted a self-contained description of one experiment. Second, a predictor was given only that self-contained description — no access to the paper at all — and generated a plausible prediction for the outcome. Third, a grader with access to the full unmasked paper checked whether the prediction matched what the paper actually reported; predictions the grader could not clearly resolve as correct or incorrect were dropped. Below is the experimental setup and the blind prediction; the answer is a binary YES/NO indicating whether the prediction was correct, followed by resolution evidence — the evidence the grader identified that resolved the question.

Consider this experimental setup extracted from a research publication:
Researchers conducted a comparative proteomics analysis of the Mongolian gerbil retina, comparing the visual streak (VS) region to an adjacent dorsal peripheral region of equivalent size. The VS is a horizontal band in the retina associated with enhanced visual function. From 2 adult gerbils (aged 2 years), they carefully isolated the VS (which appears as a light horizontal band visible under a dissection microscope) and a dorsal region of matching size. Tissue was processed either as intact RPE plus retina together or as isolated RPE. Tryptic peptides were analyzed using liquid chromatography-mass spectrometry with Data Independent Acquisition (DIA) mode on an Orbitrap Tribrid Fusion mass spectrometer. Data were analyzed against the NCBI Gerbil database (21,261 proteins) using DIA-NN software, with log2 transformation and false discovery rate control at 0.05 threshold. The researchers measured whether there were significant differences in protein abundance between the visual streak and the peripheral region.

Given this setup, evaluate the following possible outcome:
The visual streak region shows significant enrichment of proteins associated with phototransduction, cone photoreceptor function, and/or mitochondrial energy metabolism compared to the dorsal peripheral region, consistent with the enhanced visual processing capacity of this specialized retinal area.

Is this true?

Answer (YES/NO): YES